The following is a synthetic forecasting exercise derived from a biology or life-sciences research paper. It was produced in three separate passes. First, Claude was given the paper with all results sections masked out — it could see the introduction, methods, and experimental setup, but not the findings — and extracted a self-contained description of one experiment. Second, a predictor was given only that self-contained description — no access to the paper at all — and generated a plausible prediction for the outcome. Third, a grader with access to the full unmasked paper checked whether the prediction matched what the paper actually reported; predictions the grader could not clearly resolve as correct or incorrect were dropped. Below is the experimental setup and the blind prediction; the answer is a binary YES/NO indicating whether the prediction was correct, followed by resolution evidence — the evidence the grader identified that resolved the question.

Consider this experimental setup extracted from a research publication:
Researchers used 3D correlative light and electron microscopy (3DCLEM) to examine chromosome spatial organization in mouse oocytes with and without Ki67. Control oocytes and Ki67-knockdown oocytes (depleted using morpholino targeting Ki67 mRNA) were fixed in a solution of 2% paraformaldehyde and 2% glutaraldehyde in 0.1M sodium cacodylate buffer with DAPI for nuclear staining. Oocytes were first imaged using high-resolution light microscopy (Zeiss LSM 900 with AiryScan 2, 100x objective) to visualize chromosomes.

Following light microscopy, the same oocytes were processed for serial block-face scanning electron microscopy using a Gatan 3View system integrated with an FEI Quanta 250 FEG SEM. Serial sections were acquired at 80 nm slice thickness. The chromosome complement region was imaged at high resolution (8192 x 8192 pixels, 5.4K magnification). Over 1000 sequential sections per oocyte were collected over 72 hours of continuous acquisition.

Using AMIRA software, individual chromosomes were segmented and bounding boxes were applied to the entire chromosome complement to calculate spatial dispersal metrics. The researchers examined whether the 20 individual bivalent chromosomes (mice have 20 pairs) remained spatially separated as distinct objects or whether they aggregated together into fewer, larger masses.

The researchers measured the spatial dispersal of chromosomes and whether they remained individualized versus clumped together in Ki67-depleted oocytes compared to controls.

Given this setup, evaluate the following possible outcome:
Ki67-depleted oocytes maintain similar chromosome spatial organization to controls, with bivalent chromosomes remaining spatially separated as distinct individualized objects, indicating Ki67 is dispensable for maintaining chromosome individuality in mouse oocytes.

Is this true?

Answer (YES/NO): NO